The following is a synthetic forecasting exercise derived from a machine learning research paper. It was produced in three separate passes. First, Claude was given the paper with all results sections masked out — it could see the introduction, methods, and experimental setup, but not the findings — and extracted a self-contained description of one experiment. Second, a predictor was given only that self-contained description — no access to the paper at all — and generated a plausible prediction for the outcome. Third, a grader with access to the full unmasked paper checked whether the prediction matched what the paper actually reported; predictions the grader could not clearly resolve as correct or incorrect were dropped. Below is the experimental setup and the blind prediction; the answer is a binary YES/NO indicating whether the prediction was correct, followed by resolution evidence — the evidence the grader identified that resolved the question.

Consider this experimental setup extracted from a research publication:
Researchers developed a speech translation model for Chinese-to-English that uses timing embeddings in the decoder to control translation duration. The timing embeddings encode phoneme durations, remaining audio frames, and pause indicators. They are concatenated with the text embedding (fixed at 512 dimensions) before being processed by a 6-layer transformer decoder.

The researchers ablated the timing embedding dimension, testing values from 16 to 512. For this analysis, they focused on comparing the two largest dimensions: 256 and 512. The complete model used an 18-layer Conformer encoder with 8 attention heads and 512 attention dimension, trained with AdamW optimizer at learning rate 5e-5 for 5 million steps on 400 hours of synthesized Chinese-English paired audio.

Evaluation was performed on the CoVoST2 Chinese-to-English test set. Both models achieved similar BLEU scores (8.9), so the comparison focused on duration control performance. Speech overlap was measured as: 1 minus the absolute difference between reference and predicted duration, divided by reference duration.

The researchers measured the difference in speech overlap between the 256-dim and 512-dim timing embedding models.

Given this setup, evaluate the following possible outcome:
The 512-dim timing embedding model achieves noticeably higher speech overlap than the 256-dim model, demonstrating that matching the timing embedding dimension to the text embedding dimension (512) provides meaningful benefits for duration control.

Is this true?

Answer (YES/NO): YES